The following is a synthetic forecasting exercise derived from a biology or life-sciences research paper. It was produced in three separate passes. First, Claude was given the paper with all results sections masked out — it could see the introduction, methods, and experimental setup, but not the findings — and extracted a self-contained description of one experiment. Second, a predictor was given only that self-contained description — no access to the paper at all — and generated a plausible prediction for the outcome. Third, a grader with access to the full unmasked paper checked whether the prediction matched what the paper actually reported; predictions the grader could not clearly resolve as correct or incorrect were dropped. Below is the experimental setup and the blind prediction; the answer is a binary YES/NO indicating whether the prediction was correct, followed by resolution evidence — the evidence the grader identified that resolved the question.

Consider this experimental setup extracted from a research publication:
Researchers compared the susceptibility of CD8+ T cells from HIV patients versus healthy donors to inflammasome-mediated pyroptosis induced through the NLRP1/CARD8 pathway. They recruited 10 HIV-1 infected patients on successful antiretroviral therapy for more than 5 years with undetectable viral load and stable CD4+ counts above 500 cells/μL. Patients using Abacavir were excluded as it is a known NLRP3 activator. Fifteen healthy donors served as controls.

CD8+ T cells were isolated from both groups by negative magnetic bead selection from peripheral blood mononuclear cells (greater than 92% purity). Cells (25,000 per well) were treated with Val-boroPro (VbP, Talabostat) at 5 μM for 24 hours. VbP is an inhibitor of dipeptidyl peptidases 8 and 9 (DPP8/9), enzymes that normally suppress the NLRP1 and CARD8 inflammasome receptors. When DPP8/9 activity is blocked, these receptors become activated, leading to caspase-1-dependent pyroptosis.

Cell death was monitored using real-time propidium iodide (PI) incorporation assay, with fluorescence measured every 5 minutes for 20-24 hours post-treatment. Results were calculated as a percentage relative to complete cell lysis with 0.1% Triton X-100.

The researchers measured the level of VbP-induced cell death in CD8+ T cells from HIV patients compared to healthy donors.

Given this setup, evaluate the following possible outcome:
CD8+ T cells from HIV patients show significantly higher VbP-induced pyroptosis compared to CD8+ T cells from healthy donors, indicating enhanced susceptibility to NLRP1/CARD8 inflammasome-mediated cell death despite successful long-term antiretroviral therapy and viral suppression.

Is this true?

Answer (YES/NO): NO